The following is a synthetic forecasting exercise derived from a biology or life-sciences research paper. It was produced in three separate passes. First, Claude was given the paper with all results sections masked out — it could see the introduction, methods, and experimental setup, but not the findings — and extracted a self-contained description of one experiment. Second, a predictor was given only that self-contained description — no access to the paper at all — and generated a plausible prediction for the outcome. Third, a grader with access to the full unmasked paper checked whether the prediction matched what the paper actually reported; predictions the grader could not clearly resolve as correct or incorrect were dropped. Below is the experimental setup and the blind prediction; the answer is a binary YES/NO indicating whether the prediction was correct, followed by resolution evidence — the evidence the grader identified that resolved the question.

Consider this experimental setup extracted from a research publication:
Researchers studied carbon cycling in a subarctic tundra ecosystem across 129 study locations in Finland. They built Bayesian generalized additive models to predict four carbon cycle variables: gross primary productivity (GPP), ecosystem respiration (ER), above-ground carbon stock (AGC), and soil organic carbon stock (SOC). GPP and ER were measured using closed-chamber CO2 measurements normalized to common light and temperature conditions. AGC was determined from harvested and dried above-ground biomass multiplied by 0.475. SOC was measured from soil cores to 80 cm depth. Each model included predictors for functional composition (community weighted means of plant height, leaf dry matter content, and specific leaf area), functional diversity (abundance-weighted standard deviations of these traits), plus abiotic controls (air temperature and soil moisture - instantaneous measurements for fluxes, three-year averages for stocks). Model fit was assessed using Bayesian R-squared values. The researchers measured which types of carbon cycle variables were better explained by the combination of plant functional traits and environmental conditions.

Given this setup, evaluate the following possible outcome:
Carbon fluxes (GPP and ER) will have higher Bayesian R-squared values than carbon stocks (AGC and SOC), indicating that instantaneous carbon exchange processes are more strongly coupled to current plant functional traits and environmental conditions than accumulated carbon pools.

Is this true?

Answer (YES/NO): NO